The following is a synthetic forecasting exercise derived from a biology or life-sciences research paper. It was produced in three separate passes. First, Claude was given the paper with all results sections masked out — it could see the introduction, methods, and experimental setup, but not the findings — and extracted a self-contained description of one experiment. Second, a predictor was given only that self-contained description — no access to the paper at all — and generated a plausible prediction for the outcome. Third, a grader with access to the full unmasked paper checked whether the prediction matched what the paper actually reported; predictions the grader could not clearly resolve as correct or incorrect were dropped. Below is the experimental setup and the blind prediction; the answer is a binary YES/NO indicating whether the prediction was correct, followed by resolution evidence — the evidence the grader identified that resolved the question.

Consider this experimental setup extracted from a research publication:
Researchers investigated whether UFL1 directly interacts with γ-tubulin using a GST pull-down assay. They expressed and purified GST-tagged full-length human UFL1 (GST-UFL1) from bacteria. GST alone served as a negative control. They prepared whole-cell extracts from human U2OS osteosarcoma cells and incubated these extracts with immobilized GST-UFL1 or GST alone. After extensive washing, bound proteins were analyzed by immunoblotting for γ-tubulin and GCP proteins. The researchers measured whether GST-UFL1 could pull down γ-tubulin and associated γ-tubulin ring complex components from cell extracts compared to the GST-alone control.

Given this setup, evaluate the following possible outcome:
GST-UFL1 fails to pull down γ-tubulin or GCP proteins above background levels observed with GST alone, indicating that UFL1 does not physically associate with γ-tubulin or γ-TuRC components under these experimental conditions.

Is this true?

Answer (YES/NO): NO